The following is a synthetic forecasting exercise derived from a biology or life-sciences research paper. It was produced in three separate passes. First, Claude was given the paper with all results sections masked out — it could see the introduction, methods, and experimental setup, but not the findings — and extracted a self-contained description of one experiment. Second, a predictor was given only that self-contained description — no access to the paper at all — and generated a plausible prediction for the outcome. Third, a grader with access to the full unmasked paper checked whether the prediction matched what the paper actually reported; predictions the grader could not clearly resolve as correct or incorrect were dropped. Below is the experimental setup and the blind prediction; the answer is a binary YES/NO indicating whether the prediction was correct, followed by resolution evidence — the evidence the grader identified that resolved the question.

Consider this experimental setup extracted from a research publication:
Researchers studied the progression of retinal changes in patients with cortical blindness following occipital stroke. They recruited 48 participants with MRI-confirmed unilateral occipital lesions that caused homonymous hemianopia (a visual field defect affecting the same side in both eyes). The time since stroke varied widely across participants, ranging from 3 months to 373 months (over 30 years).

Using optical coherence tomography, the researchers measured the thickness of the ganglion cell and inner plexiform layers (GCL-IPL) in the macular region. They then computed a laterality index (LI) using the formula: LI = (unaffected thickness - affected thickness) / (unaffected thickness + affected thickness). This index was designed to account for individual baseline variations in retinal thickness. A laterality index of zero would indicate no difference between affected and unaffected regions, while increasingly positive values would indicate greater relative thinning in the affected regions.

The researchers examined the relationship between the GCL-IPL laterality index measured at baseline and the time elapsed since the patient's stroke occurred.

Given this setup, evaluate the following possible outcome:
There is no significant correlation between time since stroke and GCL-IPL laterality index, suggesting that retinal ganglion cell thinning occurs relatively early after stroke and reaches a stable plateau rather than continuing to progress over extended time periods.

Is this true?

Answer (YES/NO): NO